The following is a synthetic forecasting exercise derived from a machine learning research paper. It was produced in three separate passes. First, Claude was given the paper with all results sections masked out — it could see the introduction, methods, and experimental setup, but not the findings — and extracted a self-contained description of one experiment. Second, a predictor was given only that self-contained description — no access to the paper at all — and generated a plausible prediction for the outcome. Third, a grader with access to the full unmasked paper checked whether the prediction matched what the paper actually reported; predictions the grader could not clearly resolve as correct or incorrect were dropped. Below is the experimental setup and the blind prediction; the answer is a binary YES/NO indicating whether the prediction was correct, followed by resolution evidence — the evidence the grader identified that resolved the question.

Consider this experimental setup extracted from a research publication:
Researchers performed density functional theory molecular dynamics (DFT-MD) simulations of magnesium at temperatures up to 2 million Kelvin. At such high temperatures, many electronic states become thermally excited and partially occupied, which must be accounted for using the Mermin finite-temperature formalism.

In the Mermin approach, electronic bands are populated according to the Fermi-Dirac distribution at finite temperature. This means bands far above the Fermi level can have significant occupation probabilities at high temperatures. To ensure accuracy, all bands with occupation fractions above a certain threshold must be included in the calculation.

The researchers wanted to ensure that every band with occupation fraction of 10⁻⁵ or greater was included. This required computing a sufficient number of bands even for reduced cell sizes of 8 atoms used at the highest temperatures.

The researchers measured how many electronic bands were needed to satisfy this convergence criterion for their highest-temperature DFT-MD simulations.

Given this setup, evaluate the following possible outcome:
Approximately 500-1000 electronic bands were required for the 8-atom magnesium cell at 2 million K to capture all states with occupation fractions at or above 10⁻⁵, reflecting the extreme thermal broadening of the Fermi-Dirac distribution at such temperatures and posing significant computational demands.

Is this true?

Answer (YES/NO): NO